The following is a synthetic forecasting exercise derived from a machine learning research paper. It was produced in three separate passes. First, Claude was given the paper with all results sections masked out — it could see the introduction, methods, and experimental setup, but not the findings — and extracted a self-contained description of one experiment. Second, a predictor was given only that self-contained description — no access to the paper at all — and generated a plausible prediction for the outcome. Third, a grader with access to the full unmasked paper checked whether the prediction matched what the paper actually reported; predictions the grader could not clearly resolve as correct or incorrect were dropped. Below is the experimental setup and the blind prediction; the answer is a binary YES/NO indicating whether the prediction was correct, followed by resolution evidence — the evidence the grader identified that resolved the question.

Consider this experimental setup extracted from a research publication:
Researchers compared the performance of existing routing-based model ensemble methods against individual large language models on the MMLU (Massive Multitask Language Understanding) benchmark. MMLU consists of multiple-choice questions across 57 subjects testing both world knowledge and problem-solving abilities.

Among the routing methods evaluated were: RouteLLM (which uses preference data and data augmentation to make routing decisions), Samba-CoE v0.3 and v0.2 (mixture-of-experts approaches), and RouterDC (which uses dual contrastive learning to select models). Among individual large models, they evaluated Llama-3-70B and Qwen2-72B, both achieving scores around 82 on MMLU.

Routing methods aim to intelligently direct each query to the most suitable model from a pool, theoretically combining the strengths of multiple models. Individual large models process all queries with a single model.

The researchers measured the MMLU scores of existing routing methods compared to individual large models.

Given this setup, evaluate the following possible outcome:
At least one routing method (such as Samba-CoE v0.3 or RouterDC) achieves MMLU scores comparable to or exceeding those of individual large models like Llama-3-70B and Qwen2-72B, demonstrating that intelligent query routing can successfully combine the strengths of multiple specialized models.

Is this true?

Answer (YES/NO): YES